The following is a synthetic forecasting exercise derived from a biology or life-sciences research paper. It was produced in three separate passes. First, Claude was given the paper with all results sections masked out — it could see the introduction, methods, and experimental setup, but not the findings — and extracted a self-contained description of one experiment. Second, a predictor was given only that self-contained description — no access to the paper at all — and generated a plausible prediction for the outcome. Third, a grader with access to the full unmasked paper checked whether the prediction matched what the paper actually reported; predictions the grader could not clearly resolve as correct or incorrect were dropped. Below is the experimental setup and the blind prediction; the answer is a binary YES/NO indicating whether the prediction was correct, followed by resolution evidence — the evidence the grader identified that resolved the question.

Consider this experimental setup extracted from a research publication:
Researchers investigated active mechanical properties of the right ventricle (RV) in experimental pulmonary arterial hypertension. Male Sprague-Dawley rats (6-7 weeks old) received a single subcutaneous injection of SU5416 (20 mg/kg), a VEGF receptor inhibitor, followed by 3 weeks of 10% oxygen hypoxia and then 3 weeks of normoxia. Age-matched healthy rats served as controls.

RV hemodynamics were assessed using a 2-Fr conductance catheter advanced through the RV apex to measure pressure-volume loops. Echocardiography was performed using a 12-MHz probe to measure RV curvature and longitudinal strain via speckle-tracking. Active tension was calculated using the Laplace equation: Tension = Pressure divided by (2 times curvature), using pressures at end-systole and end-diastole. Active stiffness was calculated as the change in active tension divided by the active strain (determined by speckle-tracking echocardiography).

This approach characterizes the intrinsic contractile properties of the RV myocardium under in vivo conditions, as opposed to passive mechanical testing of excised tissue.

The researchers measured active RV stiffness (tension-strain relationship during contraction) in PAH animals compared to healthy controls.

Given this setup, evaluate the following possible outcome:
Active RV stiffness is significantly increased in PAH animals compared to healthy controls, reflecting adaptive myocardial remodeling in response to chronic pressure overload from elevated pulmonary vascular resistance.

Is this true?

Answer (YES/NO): YES